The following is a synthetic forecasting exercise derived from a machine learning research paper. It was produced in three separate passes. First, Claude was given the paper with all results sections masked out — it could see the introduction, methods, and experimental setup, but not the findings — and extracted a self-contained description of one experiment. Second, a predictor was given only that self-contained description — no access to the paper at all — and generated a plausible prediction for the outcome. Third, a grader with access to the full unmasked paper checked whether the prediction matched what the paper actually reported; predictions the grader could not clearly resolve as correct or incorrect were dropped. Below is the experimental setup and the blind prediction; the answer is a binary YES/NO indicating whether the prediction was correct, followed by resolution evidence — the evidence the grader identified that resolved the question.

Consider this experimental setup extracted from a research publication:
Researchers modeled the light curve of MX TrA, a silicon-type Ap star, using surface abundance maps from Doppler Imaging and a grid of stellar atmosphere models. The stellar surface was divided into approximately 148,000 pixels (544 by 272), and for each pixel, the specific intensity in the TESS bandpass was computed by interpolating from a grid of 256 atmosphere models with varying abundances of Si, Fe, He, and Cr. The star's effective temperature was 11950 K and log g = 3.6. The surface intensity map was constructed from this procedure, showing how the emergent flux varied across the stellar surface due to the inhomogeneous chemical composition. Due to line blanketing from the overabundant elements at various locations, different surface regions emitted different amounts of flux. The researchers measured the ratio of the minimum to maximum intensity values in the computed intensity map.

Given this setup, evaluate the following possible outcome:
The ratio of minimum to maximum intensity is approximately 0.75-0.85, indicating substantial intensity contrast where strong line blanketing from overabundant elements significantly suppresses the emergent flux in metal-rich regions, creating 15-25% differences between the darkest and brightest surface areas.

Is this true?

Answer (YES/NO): NO